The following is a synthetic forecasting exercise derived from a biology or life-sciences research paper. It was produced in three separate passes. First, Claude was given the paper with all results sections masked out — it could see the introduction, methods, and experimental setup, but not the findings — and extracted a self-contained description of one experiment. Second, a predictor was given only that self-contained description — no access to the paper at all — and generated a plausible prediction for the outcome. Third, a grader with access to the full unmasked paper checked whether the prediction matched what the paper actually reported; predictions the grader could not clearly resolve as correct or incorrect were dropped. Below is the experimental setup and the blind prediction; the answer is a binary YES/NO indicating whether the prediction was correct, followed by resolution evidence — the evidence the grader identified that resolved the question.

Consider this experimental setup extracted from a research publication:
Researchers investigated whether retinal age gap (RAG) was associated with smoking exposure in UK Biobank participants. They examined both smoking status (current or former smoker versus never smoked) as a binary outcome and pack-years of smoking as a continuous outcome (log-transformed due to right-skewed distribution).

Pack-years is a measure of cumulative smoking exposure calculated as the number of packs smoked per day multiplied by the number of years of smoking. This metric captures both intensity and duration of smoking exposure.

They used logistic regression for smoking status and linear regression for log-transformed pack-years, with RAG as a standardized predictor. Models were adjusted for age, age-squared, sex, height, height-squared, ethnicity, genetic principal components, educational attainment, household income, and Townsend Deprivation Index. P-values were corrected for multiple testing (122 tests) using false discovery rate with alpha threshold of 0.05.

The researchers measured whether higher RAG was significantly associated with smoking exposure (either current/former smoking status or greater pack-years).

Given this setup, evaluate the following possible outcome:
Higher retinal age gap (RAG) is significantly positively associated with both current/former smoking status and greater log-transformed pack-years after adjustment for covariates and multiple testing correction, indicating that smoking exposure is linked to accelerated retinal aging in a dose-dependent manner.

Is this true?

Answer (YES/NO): YES